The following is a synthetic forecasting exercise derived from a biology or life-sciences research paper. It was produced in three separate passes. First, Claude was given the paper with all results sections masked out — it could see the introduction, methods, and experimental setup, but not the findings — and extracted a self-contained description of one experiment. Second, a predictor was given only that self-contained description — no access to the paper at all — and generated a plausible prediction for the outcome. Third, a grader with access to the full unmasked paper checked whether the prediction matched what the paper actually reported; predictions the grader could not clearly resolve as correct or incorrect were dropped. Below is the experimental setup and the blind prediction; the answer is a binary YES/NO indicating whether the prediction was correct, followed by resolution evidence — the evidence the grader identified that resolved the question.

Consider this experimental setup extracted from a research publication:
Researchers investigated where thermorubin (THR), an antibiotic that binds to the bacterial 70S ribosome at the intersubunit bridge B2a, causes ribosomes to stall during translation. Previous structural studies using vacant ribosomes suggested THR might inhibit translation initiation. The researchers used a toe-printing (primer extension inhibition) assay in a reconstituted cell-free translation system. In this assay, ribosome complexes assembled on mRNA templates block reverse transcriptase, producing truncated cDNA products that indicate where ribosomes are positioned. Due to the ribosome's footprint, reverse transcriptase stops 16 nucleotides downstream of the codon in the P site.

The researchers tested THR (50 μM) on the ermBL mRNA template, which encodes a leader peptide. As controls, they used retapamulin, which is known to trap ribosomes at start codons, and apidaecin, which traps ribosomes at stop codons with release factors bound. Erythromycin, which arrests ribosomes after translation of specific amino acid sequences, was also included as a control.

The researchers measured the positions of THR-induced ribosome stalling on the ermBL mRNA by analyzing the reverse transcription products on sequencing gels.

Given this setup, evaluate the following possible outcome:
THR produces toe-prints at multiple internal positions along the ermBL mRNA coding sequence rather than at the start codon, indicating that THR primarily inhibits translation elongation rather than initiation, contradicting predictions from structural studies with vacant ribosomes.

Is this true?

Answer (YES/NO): YES